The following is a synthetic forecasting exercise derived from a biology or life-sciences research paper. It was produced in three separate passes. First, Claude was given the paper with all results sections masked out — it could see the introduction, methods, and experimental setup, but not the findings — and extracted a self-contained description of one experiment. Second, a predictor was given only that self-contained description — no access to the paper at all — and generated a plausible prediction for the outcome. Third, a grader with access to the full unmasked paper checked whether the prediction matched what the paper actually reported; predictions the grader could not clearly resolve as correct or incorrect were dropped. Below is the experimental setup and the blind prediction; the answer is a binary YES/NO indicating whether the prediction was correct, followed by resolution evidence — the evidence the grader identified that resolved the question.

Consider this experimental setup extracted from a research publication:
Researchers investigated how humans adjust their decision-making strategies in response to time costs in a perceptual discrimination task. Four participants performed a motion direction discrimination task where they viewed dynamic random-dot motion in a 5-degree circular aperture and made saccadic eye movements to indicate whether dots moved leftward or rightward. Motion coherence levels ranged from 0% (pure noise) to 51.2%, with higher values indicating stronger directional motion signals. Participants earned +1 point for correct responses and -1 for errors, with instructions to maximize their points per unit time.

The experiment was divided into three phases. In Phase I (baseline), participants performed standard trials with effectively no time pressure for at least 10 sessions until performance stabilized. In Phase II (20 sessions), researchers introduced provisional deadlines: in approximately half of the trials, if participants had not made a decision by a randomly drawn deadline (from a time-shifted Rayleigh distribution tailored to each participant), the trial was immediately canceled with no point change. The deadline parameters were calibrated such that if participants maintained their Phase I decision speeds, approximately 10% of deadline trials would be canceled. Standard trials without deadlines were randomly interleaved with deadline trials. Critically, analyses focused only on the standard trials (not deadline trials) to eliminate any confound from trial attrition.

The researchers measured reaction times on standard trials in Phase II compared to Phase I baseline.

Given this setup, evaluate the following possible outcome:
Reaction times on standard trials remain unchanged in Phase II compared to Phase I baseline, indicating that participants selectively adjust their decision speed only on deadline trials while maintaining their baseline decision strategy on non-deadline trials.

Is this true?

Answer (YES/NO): NO